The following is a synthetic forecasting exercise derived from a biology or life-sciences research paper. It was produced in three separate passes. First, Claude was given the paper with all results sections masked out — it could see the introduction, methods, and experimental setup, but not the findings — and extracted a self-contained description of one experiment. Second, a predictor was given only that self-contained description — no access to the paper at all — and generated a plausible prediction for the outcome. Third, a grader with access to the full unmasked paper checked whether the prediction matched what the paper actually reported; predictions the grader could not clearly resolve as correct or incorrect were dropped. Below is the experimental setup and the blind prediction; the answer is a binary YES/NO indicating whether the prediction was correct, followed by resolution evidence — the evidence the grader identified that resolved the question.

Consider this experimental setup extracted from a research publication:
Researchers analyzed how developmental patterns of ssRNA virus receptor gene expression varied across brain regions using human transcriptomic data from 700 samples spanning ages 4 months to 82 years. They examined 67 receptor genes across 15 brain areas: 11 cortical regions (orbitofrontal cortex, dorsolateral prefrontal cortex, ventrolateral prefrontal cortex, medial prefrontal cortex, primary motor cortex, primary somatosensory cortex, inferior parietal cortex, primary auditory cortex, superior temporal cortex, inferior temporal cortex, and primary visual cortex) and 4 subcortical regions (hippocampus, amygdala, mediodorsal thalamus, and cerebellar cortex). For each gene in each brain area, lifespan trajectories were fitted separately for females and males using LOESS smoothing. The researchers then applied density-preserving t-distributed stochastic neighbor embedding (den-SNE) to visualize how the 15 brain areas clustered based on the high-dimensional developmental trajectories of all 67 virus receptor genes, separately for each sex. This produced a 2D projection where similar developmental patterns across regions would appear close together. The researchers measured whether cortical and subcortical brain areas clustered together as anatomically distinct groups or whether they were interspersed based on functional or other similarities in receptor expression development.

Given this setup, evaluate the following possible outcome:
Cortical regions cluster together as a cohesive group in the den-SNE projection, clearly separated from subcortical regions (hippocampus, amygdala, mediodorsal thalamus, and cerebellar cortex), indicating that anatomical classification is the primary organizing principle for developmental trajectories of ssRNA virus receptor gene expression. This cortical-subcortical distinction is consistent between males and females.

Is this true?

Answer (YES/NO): NO